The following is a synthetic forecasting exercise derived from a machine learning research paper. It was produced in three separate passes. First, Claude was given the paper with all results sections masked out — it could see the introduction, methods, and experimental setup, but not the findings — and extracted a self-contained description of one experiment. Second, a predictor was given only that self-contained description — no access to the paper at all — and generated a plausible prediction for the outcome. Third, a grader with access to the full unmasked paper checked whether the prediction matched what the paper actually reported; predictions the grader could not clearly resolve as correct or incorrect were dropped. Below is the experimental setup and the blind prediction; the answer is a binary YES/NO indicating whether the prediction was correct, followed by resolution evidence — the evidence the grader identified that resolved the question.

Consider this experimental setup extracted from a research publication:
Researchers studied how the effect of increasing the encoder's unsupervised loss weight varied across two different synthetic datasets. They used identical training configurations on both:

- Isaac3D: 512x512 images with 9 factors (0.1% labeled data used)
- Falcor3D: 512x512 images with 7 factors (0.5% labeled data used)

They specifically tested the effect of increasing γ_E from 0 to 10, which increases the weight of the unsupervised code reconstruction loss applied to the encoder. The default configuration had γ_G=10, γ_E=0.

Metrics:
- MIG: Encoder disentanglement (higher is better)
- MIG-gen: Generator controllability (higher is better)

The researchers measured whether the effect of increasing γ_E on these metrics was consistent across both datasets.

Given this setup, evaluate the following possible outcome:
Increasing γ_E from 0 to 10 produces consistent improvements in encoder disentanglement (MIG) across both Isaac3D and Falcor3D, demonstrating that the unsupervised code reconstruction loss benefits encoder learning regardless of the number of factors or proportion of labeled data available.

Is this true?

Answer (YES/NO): NO